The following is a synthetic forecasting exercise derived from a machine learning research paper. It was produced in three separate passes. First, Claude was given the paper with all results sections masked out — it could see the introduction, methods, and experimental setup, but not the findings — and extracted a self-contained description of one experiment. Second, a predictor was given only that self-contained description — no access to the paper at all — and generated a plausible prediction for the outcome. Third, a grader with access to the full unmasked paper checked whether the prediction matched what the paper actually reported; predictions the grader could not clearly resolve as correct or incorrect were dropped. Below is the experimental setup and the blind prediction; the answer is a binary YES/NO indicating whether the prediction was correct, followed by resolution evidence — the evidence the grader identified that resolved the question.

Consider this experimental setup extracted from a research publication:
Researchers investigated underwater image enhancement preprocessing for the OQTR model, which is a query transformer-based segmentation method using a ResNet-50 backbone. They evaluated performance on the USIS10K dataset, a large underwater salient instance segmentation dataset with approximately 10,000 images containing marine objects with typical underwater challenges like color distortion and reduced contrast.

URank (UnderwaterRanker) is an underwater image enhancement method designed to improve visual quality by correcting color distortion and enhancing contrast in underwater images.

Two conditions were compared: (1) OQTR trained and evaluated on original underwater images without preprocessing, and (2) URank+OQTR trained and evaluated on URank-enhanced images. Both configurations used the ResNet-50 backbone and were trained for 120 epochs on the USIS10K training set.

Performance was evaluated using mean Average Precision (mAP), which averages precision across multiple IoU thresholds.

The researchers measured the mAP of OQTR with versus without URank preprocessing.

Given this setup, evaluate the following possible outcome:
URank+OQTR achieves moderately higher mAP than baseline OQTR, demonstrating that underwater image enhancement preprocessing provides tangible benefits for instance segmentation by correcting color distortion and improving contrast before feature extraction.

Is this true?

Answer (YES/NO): NO